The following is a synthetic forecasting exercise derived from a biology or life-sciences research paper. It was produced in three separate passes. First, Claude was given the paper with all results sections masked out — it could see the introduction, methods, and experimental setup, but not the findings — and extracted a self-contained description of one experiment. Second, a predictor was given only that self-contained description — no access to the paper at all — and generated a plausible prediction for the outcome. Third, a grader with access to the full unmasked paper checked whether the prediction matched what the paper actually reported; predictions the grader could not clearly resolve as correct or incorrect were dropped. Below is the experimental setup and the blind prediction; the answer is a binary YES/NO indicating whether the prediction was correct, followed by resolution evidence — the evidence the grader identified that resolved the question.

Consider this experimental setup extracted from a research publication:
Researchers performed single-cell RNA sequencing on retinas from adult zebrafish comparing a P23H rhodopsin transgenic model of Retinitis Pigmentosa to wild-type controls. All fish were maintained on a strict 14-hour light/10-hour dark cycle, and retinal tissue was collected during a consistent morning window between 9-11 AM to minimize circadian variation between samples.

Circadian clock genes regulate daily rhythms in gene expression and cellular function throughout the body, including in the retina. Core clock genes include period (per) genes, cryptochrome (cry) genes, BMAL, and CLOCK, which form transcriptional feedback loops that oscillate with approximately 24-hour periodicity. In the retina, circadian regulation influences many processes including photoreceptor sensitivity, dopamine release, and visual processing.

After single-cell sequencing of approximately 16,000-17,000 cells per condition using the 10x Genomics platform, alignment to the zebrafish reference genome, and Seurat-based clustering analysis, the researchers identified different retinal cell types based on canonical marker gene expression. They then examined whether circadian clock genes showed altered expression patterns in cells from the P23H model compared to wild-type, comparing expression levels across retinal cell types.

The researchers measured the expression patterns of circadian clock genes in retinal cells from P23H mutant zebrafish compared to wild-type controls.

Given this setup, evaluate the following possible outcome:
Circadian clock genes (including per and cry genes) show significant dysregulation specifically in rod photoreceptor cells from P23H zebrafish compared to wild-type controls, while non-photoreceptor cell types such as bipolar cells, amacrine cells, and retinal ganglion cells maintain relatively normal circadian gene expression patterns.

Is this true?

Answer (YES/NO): NO